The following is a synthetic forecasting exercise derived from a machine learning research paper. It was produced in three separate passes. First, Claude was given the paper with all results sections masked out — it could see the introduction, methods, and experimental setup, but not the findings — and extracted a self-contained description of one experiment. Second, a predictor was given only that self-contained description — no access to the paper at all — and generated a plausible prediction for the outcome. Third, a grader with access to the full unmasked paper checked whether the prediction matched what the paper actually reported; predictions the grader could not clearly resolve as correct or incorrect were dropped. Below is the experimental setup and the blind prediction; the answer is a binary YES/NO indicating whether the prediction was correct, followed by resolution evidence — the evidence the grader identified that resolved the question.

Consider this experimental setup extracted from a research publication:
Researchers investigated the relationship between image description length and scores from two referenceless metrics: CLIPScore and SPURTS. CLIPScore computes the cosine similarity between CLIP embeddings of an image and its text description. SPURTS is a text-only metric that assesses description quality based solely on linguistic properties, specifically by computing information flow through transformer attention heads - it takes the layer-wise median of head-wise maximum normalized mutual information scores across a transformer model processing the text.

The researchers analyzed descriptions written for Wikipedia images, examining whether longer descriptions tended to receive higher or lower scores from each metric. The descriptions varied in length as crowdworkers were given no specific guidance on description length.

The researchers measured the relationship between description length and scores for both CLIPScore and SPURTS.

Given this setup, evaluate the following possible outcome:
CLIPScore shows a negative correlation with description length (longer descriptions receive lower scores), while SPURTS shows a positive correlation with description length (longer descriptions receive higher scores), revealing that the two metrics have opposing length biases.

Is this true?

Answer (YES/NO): NO